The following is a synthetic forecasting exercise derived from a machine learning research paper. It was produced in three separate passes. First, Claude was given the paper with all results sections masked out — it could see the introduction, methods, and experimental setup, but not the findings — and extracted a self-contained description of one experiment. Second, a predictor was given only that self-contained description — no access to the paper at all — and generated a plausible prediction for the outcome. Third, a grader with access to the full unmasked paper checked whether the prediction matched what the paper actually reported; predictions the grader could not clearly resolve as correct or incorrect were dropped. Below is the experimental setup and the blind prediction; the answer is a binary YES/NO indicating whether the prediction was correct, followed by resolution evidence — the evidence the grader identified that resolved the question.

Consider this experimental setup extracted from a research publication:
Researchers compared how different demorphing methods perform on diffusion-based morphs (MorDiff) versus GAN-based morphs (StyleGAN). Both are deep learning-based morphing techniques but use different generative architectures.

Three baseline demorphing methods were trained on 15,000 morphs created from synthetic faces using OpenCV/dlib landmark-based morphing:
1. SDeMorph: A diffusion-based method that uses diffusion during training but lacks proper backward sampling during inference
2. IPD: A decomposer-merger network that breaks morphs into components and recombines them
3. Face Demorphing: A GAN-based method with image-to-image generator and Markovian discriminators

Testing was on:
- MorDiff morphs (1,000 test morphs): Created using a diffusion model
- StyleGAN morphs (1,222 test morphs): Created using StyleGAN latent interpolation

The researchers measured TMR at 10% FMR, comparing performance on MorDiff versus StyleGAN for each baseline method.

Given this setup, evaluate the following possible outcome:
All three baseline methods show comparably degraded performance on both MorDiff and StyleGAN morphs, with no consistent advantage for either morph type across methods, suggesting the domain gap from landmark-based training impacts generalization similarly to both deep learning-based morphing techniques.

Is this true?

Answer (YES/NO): NO